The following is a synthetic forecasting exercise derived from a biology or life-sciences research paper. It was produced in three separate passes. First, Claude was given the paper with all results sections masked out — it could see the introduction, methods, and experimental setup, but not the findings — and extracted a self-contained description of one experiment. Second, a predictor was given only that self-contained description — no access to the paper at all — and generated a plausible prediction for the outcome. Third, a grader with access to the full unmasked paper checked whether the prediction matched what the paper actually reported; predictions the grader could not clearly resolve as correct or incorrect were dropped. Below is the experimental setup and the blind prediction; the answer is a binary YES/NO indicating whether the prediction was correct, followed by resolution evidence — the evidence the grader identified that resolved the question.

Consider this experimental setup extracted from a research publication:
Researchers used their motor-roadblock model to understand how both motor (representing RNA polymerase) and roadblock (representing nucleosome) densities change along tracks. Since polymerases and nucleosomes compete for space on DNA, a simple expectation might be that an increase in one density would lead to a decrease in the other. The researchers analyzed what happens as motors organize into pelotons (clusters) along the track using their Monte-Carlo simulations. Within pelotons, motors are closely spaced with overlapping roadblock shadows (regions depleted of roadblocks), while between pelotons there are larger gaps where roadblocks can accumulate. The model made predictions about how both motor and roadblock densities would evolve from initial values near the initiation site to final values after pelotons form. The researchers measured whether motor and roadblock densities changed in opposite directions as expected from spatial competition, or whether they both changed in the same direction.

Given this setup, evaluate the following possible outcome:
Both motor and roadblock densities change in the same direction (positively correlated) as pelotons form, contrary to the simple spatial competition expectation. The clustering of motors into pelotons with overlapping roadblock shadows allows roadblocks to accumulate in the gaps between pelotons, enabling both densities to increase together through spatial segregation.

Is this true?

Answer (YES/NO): YES